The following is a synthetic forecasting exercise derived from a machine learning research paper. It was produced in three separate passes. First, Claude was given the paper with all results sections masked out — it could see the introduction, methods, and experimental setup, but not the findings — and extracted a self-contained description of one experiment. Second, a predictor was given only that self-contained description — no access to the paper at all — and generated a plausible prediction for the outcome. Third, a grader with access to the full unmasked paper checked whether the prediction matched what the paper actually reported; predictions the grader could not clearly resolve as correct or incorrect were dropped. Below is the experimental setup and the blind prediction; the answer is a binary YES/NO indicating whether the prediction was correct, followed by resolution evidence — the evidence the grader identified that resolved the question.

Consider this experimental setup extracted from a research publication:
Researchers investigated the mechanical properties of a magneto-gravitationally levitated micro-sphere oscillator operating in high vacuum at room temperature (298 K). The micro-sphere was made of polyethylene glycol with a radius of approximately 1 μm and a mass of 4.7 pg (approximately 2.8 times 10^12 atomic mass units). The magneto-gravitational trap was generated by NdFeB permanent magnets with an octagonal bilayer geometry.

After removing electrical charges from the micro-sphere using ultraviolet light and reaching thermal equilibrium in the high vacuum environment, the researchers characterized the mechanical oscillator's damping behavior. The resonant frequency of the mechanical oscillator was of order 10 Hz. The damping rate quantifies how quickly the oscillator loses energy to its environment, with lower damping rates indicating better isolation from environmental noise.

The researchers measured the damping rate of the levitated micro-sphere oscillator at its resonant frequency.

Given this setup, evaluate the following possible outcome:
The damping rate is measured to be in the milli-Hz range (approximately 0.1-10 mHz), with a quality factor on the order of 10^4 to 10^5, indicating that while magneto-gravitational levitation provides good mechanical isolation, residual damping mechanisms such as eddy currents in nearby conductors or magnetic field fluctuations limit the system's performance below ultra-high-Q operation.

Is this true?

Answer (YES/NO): NO